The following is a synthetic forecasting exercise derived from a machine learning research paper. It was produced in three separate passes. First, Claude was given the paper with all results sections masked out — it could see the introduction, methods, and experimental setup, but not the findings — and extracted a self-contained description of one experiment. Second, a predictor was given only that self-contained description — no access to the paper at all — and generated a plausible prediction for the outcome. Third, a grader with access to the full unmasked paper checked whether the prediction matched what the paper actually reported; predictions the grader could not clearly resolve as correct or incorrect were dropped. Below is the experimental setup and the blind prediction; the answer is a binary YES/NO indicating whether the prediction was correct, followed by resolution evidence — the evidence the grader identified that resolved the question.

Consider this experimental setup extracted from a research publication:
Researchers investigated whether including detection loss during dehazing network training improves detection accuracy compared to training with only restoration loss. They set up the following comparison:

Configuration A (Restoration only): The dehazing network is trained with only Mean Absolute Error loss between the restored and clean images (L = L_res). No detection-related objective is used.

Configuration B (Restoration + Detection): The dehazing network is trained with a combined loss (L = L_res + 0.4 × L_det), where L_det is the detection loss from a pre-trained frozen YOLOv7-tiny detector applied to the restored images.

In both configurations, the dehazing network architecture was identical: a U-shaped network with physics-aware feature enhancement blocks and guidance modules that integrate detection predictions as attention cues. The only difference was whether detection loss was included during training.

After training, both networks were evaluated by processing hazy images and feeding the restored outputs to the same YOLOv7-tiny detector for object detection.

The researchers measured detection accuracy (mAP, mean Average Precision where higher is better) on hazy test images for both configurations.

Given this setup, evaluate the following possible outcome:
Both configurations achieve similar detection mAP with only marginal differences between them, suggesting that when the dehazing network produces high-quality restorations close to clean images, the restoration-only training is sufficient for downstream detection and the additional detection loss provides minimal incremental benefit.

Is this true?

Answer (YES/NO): NO